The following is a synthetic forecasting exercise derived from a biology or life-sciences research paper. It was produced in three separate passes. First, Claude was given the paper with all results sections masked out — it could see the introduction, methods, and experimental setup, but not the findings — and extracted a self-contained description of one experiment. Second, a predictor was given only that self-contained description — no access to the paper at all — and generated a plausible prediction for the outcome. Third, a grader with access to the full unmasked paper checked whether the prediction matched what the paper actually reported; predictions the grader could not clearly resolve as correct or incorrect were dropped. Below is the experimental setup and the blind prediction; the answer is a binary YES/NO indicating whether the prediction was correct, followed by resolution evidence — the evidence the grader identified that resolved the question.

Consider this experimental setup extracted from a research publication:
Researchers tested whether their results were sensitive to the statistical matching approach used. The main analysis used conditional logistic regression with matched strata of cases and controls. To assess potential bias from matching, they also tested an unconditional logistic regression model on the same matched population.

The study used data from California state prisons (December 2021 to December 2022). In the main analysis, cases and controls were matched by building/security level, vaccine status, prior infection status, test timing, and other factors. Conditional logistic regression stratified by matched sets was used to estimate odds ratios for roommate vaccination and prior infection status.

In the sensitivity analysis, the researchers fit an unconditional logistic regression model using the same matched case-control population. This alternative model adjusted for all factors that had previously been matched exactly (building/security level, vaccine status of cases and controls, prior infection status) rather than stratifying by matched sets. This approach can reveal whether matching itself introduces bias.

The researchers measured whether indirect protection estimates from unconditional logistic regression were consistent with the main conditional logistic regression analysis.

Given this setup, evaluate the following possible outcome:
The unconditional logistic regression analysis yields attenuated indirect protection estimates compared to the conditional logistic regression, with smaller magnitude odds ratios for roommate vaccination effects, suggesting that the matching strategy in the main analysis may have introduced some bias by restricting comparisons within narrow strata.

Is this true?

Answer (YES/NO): NO